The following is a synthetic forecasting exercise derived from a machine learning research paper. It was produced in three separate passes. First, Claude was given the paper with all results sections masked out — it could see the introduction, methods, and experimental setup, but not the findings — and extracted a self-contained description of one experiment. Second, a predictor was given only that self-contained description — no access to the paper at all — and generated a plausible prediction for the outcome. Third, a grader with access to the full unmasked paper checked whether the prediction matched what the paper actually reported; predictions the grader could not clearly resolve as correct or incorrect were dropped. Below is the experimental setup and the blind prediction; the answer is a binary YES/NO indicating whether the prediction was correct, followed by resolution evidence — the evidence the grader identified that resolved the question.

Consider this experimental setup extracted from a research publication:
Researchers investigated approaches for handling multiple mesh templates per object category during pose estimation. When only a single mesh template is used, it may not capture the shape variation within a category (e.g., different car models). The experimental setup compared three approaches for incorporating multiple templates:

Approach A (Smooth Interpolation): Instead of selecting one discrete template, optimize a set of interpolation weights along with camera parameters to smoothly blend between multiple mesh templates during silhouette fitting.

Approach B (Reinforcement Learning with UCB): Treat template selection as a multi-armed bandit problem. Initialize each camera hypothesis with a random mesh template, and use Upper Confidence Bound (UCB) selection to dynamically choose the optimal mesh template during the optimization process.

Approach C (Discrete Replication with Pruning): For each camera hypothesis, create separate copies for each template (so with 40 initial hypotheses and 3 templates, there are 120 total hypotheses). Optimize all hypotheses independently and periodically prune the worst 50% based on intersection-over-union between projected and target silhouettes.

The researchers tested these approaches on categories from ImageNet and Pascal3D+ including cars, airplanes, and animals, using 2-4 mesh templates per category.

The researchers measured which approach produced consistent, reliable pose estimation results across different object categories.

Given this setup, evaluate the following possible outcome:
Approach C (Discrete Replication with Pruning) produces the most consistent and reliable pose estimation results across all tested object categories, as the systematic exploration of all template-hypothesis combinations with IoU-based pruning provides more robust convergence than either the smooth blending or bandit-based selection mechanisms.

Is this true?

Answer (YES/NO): YES